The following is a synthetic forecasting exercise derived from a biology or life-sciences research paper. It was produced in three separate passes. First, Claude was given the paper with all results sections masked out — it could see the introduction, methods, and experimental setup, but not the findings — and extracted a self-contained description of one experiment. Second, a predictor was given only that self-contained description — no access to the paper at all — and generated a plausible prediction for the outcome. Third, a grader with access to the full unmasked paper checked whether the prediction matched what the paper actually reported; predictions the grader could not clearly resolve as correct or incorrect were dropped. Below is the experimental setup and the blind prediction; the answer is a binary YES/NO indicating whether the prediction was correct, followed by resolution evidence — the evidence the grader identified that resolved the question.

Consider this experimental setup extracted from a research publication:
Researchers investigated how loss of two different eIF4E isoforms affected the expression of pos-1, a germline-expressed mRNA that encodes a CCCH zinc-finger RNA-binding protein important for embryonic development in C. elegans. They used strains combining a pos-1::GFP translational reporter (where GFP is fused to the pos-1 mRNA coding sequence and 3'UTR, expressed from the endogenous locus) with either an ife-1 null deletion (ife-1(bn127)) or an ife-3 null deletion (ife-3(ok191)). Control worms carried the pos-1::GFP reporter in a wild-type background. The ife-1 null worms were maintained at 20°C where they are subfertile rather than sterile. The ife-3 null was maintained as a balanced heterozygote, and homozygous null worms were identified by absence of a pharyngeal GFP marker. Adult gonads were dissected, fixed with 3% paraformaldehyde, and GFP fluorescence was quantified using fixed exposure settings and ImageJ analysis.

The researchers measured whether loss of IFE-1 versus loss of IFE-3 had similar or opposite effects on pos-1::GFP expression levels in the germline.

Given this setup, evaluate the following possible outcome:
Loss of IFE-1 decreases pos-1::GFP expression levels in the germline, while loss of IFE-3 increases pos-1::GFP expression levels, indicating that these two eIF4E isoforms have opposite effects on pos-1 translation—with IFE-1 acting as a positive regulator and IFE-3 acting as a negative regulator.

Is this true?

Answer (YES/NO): YES